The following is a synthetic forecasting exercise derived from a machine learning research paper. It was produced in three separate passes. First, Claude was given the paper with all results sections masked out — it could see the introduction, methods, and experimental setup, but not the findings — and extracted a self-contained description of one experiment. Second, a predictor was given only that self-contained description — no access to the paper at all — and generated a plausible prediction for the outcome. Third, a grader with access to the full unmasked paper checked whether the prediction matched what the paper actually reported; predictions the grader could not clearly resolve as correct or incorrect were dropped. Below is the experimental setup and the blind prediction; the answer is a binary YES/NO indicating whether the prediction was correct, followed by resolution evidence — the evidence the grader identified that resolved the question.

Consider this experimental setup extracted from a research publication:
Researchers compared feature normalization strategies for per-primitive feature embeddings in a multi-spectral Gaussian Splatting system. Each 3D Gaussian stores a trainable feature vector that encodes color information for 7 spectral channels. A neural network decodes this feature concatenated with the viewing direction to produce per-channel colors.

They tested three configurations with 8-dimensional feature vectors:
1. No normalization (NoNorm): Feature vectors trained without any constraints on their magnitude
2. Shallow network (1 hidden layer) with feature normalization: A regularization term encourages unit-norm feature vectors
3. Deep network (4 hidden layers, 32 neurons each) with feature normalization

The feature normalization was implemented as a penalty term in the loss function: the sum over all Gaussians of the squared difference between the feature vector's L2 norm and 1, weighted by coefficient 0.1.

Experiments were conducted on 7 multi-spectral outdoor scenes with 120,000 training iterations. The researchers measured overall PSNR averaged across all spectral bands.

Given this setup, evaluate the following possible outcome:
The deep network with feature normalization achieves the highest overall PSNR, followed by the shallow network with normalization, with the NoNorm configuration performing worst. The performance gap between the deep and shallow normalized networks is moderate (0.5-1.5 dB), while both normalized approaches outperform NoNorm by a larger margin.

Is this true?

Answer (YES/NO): NO